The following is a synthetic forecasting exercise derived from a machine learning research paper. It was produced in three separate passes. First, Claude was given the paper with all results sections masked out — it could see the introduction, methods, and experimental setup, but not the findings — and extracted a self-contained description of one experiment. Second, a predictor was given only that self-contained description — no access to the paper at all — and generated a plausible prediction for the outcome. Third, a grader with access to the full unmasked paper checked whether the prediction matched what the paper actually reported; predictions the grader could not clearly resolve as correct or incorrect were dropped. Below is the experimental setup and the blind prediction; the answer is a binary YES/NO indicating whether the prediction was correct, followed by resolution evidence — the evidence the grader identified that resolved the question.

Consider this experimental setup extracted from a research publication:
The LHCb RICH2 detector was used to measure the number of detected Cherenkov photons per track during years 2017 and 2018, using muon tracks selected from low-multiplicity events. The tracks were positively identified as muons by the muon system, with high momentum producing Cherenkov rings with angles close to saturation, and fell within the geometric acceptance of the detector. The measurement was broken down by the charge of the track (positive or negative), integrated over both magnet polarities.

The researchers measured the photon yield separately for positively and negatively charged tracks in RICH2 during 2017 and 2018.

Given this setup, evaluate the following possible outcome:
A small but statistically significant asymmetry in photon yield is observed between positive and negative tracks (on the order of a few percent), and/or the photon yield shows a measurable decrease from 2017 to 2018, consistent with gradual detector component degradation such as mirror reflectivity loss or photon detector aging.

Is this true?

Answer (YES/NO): YES